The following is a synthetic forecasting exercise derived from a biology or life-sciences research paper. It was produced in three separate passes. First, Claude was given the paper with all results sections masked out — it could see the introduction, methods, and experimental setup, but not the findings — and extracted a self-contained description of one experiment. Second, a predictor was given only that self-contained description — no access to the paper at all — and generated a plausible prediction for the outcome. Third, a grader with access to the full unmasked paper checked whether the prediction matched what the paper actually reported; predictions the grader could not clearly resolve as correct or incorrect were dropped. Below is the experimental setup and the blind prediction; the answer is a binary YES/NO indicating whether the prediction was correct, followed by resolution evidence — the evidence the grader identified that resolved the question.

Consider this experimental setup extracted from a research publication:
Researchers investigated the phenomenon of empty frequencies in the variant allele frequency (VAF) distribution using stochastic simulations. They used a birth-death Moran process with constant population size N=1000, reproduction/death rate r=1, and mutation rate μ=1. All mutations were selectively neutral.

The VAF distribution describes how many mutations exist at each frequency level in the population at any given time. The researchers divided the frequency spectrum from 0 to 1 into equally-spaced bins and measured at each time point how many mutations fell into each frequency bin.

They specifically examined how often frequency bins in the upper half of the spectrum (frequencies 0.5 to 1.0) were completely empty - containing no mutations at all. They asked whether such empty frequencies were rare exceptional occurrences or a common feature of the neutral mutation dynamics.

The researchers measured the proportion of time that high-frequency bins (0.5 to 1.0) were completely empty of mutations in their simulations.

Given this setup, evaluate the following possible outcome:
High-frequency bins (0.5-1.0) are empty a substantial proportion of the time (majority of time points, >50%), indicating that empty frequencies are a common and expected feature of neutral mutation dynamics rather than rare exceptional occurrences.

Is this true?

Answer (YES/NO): YES